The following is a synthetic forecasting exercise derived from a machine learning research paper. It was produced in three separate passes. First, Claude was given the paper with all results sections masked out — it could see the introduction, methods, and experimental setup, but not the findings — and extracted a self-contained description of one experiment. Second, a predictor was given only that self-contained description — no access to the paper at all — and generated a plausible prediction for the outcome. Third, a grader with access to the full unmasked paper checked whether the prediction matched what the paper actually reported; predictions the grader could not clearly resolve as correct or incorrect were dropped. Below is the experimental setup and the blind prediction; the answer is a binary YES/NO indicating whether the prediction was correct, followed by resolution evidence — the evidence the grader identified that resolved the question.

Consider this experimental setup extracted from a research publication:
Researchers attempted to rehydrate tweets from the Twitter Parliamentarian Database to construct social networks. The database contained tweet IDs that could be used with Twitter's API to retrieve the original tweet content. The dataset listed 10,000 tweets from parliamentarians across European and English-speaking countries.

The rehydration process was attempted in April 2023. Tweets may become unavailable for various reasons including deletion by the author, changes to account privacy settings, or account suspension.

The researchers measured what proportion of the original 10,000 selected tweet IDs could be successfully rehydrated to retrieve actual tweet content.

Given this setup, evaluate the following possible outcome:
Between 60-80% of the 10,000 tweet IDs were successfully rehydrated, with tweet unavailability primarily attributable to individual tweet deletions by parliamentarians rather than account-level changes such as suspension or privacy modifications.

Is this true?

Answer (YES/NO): NO